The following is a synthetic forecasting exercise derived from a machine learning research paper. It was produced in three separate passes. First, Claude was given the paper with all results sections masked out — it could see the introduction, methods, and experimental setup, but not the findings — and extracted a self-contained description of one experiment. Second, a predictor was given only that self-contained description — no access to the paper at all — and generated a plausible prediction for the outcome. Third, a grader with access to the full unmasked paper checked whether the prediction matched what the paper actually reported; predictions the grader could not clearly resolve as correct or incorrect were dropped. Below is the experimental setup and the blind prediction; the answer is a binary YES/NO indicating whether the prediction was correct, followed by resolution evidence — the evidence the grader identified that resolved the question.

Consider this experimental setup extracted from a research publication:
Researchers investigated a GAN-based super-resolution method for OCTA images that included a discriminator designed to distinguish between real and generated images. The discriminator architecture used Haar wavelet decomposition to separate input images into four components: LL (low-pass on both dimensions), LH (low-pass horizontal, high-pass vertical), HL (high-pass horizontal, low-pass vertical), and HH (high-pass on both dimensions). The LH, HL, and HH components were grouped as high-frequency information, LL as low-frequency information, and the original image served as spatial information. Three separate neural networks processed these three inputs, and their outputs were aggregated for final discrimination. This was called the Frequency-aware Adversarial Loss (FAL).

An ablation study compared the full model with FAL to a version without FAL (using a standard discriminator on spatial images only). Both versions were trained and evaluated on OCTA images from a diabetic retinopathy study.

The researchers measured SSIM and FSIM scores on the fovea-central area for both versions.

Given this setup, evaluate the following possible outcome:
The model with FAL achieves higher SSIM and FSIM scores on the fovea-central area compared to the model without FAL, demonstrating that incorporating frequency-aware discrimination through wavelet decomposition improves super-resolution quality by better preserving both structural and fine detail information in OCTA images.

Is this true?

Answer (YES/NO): YES